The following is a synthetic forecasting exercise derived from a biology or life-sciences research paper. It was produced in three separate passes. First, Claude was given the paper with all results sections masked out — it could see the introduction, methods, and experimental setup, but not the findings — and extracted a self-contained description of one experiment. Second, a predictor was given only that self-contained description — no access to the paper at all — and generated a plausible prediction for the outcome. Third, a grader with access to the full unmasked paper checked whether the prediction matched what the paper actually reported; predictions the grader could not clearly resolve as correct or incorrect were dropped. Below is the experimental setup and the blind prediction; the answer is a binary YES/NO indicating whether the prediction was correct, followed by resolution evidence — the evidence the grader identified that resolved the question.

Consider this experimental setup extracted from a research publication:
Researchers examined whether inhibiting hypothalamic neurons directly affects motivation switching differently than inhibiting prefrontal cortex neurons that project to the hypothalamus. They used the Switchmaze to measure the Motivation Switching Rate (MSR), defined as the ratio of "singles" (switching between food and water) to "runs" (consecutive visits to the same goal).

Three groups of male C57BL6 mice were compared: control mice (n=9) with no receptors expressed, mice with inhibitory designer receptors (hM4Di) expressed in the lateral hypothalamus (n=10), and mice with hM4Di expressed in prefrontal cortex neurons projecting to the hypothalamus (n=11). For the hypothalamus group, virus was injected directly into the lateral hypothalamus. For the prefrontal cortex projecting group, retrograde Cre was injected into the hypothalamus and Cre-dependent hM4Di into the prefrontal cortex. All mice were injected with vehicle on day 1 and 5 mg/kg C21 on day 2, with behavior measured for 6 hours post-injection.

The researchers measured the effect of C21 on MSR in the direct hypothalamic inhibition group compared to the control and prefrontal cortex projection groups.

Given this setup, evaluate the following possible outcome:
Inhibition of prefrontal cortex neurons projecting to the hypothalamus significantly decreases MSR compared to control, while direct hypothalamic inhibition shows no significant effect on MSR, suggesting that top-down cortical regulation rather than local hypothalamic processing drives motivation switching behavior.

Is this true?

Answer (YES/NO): NO